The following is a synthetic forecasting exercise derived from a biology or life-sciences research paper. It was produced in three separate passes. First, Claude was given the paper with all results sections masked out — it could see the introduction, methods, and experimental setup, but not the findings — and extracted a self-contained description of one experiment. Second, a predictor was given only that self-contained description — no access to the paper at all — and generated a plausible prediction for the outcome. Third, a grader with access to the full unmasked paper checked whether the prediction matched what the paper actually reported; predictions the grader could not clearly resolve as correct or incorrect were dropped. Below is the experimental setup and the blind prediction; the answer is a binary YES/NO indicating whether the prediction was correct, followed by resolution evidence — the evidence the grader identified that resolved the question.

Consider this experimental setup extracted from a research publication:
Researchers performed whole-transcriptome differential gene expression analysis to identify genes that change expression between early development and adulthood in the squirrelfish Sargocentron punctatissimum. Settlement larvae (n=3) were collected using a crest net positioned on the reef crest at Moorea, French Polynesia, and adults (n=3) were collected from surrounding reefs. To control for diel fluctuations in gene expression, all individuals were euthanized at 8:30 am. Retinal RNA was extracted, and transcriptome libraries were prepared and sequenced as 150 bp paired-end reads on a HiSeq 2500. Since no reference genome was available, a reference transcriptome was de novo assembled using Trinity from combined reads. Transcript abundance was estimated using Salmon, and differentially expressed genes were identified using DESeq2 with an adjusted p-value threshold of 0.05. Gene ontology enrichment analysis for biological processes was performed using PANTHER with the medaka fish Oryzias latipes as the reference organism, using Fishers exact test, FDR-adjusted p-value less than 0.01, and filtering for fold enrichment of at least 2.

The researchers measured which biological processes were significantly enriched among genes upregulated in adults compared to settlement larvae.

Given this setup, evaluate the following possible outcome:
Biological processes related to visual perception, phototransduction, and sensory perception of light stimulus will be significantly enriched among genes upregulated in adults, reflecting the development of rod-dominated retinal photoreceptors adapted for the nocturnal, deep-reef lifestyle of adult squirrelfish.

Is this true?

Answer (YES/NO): YES